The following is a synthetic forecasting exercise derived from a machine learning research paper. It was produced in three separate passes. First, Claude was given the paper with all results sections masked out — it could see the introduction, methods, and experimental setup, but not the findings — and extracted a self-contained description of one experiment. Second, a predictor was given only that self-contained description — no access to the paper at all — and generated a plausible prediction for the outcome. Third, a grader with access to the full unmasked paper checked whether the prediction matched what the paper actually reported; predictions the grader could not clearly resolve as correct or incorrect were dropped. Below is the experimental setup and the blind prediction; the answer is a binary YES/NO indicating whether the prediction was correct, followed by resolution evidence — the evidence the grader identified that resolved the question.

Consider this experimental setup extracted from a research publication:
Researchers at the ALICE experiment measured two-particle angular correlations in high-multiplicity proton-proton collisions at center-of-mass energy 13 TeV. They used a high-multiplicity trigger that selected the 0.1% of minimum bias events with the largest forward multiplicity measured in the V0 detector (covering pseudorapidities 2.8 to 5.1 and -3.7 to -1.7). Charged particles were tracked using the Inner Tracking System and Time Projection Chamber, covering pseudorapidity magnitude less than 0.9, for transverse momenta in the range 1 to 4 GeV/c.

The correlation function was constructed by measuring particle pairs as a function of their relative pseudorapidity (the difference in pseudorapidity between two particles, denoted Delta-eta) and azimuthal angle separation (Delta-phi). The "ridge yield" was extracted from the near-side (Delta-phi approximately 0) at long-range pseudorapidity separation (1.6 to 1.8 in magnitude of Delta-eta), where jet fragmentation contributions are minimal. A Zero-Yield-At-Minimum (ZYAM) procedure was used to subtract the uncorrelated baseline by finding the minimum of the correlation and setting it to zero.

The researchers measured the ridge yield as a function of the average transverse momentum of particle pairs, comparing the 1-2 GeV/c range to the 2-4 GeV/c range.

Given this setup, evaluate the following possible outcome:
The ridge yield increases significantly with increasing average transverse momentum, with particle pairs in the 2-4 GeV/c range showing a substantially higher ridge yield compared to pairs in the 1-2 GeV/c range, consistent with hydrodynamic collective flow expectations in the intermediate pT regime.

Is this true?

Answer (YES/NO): NO